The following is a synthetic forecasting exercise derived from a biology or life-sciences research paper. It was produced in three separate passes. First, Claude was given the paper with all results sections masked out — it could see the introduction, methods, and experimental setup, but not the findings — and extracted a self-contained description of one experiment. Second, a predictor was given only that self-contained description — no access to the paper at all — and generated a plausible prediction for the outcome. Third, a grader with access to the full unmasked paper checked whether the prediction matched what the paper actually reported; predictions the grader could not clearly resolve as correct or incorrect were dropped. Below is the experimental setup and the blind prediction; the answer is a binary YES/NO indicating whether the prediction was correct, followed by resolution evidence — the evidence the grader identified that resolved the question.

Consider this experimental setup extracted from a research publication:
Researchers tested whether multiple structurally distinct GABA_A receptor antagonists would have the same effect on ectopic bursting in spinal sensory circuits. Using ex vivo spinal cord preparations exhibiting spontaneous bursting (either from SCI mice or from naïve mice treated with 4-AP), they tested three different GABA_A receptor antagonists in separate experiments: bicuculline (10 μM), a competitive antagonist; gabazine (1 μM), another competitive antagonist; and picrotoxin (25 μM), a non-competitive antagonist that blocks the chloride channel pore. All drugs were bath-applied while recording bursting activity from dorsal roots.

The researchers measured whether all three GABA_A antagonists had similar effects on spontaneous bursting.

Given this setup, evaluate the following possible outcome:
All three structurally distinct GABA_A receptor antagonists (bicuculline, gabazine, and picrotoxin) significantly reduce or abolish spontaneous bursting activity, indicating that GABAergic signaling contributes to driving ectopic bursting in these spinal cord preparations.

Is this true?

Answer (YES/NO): YES